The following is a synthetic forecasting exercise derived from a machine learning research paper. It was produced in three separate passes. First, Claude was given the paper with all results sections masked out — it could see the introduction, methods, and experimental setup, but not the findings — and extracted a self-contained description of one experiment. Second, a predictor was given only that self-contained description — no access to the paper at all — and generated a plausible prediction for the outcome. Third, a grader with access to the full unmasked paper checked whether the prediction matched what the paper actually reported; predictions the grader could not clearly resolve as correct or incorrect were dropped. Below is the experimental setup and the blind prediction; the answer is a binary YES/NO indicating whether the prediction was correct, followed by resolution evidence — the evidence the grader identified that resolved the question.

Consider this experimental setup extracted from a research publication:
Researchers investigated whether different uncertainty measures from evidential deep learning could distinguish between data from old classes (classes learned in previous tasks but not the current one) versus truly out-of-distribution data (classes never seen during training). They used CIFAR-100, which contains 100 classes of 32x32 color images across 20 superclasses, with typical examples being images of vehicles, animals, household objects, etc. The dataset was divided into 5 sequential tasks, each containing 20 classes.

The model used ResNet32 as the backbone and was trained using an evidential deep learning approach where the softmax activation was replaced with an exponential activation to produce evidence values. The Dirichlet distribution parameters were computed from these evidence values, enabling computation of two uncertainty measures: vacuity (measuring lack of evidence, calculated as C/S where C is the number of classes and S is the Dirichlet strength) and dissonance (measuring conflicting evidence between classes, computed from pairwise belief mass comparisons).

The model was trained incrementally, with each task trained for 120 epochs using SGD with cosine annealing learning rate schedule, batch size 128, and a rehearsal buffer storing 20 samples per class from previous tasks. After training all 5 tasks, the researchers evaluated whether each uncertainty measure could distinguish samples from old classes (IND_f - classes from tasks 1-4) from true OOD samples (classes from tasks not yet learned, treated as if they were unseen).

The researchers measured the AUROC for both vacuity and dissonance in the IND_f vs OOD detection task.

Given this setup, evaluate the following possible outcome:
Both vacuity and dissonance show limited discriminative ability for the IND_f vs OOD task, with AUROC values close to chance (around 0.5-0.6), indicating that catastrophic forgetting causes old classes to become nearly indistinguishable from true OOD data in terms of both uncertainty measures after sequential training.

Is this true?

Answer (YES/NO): NO